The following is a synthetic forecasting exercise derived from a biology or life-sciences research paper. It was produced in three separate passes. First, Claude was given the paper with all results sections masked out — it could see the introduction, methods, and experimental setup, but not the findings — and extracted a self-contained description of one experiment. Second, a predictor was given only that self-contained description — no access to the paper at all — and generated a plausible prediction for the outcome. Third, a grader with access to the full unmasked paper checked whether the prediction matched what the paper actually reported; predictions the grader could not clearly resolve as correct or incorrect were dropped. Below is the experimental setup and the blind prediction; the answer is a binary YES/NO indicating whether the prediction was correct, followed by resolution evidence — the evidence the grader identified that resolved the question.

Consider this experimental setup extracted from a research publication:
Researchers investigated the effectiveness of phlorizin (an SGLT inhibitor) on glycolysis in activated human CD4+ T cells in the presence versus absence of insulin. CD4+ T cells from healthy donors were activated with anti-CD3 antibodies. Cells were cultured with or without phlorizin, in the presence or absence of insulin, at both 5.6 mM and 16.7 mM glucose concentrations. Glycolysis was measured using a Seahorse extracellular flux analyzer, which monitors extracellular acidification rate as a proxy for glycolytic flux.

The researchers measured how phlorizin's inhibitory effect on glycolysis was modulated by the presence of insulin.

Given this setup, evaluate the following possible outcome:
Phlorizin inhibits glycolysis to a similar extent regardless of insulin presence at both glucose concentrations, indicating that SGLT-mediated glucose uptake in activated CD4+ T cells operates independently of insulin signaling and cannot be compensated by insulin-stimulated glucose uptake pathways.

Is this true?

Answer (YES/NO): NO